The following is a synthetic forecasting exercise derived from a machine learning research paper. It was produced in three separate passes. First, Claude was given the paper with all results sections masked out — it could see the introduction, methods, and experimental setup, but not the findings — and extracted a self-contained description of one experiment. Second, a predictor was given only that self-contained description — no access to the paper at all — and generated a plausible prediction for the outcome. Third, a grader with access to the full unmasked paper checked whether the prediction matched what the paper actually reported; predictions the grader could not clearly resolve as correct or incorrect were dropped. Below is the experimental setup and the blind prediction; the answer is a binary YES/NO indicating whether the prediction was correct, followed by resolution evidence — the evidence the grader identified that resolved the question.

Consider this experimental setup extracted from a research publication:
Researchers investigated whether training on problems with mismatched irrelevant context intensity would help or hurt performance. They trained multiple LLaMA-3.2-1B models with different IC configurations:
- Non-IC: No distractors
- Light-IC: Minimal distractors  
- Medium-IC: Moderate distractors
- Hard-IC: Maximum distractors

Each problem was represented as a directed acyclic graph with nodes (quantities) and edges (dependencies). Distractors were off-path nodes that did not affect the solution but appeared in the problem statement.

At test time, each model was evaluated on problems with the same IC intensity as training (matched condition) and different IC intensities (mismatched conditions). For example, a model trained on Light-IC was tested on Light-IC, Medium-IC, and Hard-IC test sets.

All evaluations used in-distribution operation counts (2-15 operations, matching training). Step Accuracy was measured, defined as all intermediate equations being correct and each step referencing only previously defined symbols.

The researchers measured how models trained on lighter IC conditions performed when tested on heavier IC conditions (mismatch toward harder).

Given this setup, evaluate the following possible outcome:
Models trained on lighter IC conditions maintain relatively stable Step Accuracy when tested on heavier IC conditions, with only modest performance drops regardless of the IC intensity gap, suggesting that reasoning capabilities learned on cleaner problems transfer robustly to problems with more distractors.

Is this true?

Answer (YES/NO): NO